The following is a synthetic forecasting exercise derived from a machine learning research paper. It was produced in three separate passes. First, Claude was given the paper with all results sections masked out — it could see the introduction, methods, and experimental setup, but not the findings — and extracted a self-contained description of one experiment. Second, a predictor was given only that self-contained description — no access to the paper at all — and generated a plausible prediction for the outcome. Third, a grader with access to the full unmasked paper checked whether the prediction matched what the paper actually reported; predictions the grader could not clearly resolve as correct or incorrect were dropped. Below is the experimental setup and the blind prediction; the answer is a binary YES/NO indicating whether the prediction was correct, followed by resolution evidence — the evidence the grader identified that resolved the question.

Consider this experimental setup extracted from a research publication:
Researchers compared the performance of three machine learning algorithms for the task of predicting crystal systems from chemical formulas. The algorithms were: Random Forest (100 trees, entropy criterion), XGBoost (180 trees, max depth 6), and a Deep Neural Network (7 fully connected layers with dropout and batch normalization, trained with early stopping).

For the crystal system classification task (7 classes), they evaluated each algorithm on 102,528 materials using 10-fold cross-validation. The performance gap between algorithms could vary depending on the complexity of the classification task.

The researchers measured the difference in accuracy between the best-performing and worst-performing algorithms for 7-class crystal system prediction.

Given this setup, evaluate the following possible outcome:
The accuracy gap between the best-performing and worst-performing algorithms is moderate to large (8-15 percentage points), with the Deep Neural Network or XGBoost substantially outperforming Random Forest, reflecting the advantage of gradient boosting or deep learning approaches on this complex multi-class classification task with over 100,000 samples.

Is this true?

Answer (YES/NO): NO